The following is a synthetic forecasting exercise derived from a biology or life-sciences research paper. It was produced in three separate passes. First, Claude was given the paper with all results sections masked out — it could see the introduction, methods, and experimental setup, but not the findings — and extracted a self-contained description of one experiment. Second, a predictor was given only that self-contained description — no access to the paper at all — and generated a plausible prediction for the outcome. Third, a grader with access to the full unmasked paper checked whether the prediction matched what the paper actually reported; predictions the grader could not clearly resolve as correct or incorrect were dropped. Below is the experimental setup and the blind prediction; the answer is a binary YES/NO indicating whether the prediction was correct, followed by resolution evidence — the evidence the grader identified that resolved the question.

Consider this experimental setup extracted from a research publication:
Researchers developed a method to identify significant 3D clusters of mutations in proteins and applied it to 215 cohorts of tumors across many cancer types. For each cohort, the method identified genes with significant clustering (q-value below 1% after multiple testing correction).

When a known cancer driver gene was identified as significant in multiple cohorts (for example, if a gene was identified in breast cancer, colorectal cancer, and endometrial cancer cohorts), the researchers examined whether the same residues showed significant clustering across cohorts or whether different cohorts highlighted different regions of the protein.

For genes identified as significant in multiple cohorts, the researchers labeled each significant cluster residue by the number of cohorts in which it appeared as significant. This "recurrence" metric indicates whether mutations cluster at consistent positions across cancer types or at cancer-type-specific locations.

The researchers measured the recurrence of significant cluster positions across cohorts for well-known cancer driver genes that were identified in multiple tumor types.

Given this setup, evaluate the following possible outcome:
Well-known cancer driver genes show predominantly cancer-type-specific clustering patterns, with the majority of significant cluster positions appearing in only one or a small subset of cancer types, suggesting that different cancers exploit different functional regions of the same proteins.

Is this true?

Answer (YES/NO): NO